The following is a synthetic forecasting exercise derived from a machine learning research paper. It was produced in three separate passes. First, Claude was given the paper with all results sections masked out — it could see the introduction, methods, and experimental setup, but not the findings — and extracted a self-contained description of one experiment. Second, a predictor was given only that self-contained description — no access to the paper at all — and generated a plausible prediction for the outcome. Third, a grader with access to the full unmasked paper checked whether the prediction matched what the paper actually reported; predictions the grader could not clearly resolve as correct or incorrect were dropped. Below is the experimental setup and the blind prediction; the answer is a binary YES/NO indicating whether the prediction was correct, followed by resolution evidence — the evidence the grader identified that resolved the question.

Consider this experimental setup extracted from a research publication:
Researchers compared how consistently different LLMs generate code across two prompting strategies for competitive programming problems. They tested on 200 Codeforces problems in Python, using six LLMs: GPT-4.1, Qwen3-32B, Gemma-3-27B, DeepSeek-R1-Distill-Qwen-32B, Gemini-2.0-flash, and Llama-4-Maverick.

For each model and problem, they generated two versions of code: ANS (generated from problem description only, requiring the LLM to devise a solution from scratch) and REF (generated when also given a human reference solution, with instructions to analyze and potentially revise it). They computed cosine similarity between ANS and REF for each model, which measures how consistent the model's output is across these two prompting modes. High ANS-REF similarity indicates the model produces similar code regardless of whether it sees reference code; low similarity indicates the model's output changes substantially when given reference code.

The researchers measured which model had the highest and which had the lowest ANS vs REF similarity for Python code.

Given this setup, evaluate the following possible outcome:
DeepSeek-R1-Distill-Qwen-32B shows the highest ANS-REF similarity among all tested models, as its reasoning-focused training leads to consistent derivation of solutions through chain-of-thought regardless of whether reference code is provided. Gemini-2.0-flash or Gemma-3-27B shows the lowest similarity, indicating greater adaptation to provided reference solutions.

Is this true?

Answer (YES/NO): NO